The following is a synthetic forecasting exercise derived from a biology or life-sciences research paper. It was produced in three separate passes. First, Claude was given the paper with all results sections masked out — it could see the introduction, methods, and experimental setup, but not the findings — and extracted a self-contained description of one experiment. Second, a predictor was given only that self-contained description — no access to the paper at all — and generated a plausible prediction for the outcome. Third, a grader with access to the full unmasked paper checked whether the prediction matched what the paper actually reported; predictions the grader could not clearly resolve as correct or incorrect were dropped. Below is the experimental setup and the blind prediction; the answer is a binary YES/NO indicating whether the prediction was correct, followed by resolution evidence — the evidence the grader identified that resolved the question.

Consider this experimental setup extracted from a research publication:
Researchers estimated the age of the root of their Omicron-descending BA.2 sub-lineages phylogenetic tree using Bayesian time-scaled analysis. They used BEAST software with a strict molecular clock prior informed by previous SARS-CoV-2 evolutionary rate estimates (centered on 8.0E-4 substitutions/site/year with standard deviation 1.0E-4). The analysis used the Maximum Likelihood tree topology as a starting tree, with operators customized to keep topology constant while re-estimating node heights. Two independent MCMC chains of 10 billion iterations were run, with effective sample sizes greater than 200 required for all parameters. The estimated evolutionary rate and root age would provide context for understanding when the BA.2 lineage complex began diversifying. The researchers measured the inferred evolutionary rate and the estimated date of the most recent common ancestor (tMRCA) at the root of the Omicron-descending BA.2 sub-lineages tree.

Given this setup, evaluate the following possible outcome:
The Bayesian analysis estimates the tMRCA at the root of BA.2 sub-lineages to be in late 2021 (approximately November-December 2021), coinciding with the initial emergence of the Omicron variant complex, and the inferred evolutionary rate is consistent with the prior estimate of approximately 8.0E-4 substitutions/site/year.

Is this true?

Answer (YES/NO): NO